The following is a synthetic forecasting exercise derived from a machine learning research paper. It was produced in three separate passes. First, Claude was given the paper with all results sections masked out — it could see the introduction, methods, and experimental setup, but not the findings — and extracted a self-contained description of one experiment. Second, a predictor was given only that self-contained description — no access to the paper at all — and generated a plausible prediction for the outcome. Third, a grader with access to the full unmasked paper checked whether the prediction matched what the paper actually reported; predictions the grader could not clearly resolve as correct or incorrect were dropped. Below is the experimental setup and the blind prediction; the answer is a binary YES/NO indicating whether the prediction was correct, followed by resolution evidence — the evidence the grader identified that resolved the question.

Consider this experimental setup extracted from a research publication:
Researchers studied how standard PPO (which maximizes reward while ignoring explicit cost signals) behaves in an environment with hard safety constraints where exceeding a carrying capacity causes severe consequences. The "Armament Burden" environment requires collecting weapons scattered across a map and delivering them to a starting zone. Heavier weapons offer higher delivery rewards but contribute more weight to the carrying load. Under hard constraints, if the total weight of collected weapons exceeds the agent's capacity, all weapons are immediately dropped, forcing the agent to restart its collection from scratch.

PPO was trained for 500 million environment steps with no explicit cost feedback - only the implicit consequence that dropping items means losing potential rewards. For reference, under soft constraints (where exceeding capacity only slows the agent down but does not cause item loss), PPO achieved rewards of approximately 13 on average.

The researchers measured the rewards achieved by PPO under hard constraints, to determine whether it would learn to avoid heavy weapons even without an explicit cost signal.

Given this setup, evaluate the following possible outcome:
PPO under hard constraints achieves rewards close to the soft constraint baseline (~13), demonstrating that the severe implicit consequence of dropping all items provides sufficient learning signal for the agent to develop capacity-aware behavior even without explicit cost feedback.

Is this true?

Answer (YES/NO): YES